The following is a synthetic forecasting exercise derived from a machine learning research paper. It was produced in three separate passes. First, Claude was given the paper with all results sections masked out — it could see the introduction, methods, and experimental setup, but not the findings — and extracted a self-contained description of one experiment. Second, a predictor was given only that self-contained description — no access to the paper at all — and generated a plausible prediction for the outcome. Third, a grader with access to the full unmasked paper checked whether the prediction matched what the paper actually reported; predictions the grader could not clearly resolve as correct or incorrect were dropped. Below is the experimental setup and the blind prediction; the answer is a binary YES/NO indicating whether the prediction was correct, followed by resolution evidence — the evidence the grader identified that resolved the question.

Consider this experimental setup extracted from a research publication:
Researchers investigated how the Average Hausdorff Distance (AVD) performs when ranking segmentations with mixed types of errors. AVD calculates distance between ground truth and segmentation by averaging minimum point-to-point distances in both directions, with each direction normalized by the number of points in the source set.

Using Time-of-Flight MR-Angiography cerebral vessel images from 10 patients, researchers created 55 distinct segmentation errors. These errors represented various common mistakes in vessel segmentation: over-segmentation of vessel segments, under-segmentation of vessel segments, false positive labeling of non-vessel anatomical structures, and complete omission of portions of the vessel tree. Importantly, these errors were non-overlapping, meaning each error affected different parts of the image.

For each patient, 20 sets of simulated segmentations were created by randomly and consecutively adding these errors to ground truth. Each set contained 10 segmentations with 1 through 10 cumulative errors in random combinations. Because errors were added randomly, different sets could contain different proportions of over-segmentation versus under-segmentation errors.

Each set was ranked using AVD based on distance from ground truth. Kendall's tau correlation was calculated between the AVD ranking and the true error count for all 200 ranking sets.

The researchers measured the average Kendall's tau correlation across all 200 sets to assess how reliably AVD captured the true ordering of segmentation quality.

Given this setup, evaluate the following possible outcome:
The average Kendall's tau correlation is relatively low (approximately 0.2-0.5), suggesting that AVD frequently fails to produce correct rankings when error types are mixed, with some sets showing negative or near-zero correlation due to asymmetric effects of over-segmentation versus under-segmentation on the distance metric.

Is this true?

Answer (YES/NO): NO